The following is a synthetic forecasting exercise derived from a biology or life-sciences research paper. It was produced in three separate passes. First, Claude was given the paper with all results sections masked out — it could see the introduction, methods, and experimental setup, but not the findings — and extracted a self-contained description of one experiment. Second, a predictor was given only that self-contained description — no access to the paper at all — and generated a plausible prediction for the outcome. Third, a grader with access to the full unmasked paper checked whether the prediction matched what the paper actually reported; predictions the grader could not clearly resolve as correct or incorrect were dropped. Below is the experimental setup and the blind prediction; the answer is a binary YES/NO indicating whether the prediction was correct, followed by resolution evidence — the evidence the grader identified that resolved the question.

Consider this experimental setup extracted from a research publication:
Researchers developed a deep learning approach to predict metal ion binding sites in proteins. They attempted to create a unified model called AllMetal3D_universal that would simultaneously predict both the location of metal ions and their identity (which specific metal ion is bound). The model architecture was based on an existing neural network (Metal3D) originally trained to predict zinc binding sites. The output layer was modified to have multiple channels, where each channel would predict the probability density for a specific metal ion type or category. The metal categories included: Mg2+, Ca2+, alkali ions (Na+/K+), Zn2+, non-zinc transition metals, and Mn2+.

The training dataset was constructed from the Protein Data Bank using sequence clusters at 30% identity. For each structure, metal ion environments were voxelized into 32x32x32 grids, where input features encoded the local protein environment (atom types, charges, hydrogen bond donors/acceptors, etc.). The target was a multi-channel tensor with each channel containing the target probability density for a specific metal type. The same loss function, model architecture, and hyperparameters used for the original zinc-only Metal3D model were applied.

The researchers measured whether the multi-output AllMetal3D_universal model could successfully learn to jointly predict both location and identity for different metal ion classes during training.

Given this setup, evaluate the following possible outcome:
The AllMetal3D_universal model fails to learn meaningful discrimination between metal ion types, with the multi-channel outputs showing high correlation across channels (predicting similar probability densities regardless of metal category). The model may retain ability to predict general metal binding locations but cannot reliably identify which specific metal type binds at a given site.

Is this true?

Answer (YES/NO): NO